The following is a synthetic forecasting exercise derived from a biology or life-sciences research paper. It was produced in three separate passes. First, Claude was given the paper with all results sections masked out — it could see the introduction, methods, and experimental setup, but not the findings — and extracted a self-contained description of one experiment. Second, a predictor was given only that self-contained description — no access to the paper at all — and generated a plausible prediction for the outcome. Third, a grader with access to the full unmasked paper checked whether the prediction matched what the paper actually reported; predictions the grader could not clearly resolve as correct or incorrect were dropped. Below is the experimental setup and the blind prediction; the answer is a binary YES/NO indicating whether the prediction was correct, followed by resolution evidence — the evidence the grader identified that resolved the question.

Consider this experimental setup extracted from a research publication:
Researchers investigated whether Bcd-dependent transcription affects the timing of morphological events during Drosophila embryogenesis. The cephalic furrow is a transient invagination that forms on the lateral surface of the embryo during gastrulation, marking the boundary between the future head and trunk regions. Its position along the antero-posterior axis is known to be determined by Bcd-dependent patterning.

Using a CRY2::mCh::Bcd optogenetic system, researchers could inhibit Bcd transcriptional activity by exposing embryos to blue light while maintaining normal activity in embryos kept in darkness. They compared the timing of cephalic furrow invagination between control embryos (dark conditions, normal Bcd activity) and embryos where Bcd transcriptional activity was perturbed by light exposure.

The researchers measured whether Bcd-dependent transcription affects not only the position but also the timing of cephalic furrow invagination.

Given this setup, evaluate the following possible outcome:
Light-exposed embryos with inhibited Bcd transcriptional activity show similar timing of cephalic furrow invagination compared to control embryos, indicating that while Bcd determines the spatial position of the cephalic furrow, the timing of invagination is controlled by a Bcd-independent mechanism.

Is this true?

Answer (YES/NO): NO